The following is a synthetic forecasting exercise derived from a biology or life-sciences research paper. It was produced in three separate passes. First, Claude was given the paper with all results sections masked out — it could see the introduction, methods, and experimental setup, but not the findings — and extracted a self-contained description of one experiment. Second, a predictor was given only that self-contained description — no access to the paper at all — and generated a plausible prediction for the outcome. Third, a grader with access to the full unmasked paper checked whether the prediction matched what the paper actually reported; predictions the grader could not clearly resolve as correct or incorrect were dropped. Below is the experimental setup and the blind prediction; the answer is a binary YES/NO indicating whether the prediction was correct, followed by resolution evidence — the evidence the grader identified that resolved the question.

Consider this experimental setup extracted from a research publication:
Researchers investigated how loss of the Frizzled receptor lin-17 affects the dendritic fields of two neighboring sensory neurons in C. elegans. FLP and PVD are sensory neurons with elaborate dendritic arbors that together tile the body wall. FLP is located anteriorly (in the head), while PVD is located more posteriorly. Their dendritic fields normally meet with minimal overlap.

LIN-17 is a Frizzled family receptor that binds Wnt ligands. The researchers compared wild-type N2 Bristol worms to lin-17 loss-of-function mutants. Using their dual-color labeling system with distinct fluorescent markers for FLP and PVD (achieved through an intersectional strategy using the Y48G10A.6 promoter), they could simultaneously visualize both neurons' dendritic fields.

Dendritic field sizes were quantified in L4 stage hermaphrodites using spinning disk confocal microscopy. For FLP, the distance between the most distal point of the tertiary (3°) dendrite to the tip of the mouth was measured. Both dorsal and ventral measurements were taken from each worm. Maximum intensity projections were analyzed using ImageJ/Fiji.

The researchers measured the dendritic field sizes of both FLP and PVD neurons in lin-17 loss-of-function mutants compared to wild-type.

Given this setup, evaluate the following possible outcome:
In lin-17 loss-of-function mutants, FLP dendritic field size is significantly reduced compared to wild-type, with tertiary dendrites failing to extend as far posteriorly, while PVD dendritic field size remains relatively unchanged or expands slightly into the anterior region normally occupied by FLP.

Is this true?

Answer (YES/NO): NO